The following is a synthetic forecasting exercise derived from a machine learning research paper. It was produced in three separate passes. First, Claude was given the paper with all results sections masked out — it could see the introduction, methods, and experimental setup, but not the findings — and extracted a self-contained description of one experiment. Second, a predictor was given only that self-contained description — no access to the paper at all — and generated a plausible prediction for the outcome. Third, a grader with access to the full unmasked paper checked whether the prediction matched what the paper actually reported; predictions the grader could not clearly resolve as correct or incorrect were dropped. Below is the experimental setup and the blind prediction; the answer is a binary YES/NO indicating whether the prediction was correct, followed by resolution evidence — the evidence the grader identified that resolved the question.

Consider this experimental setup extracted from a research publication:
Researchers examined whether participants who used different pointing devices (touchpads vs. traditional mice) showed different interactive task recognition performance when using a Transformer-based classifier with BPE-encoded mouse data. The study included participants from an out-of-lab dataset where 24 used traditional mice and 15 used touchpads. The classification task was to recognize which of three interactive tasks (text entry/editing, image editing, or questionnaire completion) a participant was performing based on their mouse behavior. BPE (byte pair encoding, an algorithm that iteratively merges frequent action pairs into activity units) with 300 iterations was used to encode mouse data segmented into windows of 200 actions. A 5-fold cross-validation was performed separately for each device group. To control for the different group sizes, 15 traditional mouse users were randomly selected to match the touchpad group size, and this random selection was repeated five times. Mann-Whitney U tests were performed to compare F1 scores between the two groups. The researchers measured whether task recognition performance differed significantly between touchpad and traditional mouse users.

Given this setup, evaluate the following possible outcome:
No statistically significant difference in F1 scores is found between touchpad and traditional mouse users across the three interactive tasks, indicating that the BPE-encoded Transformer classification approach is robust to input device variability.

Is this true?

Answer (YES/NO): YES